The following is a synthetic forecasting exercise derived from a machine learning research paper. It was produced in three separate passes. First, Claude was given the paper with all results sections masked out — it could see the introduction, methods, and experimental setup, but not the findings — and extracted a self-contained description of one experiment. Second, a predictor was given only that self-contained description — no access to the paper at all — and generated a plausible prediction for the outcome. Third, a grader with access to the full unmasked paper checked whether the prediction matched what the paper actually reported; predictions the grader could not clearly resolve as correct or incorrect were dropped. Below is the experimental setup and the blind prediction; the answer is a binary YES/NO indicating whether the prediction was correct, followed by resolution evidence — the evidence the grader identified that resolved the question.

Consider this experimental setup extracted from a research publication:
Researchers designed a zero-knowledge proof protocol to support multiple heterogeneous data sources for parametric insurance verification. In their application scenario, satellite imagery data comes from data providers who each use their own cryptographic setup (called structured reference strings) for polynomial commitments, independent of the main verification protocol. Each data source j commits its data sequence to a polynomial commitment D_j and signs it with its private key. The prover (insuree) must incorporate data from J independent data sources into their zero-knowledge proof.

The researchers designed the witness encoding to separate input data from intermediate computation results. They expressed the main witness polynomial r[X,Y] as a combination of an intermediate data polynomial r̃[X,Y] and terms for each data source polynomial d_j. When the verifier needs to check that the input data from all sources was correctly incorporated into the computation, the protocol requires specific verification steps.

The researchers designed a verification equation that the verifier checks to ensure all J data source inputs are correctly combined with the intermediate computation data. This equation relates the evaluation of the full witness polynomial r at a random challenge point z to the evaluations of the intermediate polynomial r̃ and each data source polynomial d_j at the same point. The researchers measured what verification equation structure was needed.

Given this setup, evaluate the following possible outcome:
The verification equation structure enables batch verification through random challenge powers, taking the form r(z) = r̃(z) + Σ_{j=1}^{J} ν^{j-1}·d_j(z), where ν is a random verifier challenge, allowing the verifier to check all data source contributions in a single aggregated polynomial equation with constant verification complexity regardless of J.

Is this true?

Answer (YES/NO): NO